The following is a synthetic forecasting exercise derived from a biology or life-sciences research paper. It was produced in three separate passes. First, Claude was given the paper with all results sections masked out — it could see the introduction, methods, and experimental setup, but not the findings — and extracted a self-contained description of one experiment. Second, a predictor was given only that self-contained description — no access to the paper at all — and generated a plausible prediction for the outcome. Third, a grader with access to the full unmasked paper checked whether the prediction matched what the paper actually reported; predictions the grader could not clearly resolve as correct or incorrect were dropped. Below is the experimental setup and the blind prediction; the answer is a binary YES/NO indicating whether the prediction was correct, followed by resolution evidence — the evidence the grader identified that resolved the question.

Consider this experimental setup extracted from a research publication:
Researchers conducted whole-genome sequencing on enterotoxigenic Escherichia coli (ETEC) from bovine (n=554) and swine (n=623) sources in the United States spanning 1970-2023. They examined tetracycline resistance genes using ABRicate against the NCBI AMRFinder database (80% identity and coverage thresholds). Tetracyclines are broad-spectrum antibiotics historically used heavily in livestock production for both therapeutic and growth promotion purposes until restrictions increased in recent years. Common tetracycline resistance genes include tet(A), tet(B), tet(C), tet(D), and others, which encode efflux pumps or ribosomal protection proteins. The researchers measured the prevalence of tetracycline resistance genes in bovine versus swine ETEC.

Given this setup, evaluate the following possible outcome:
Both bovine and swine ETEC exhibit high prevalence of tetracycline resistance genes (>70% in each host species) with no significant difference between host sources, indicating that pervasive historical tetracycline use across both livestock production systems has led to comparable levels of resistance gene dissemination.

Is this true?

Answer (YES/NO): NO